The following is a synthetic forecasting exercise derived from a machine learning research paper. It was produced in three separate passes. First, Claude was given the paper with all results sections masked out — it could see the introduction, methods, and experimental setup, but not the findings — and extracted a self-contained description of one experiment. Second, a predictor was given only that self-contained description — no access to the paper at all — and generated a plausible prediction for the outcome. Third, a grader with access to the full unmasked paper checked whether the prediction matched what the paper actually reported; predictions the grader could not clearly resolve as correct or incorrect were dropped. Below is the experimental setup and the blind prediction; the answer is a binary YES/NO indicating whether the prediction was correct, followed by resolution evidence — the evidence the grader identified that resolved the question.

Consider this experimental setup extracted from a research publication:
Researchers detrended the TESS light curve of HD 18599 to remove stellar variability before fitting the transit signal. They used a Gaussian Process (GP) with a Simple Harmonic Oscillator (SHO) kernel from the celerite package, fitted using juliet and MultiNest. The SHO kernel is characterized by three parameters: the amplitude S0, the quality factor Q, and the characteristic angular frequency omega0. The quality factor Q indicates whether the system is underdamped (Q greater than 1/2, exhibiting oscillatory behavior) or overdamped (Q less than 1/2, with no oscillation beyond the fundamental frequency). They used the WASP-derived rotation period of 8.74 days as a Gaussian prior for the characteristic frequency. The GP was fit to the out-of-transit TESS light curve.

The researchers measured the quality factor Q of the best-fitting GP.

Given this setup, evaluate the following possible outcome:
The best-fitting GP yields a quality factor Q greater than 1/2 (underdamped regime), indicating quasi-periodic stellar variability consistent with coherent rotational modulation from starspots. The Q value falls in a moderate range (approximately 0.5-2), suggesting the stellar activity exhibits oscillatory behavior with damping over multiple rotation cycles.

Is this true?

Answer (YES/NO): NO